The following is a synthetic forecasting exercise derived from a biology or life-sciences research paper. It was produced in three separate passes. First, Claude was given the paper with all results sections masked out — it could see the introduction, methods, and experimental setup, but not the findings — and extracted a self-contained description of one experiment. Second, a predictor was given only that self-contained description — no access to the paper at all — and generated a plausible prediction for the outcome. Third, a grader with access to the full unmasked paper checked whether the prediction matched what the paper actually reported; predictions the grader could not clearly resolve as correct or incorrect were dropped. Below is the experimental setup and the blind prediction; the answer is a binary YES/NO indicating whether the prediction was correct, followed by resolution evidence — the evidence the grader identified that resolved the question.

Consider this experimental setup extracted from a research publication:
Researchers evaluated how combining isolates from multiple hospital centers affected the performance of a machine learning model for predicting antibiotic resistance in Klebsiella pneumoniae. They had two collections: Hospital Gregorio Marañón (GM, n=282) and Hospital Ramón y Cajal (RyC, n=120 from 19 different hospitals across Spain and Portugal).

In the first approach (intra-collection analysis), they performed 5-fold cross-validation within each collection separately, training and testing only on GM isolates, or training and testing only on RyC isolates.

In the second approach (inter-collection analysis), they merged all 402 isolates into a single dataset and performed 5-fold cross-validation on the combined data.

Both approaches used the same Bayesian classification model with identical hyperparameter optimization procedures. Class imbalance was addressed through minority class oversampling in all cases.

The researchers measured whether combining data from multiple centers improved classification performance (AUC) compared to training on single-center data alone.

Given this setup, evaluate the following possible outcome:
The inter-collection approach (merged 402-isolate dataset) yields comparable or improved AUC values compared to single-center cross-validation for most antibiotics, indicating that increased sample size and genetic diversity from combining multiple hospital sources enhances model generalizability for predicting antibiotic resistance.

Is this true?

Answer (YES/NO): NO